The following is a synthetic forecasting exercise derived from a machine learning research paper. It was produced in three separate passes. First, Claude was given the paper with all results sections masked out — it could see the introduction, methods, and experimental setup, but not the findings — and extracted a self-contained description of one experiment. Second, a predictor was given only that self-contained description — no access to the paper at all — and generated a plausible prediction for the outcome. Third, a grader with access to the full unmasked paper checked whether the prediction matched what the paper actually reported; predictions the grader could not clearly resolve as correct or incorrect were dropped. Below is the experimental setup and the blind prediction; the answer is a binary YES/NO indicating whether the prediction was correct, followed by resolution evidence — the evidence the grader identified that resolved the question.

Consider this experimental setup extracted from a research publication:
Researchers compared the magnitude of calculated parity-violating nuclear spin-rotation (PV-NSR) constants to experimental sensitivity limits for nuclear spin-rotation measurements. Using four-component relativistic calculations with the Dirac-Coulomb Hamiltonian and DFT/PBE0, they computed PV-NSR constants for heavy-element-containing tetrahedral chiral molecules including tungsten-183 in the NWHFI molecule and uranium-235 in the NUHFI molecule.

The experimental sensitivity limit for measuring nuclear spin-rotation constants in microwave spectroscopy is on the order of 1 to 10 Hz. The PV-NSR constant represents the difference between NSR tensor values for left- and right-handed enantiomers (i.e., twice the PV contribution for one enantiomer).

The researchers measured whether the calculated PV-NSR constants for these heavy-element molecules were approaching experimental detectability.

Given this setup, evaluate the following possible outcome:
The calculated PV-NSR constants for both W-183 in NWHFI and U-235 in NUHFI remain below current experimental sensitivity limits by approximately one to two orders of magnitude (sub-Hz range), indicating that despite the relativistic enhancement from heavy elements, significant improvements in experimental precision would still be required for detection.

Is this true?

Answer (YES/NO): NO